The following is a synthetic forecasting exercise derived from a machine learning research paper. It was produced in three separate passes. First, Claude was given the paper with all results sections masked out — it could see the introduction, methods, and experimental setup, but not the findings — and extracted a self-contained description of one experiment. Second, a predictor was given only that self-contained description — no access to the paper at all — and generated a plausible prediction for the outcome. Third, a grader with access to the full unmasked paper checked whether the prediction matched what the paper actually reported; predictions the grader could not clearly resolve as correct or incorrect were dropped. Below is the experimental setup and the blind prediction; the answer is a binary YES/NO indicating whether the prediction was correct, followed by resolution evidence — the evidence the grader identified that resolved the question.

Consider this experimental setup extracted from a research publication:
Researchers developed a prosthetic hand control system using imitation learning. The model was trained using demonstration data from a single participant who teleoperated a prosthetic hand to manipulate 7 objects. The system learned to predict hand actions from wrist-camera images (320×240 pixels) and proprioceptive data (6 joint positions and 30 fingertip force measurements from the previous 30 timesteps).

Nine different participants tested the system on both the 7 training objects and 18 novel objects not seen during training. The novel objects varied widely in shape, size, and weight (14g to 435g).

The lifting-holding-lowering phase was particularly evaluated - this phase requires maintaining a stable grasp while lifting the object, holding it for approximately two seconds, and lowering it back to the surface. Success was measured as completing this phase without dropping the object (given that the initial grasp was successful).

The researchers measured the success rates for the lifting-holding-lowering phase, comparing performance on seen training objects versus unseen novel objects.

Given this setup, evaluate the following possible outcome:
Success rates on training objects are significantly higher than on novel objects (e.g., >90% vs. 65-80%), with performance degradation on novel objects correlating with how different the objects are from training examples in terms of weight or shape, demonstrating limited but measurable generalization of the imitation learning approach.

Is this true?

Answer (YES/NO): NO